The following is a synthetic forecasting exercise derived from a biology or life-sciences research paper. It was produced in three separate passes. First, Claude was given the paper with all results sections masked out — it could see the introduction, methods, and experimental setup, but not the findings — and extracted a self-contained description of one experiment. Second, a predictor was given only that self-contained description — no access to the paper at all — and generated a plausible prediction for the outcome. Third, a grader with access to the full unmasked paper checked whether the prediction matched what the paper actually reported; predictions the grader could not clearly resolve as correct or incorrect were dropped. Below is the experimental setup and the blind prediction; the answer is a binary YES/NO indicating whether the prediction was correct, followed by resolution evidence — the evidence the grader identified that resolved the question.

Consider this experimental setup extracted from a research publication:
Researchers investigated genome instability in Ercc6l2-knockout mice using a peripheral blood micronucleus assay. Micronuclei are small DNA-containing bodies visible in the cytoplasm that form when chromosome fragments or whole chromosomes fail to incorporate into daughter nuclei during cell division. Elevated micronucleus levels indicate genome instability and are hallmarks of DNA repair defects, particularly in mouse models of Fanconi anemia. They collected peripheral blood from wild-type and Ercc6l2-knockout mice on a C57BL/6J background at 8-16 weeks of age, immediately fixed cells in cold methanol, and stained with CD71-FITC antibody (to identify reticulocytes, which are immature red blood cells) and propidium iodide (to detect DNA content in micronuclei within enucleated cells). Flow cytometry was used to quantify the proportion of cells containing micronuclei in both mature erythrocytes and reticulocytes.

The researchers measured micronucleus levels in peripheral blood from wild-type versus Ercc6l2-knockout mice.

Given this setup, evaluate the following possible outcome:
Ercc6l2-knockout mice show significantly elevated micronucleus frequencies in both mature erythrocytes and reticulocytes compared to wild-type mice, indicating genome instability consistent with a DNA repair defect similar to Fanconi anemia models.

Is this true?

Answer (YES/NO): NO